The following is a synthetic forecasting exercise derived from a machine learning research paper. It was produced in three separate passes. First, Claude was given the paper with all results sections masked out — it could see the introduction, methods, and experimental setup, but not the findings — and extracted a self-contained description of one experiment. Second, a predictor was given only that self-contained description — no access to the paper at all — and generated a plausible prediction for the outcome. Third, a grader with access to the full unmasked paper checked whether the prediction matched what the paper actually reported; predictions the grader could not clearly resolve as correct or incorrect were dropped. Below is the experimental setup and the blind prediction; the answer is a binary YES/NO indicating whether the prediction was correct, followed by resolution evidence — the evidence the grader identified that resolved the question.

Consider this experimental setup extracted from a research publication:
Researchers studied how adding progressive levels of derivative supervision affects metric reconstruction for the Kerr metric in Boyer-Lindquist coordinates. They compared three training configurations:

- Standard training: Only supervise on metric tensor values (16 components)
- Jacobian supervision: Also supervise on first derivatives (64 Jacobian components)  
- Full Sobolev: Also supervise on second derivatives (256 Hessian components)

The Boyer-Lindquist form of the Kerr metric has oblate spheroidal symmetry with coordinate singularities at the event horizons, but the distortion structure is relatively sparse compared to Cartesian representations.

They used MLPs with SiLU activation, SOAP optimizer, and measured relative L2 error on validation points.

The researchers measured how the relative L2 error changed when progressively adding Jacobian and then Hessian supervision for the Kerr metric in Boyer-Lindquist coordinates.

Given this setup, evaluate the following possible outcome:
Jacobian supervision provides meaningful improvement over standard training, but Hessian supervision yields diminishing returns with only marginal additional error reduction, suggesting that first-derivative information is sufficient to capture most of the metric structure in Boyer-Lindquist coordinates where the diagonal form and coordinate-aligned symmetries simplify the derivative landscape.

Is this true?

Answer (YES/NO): YES